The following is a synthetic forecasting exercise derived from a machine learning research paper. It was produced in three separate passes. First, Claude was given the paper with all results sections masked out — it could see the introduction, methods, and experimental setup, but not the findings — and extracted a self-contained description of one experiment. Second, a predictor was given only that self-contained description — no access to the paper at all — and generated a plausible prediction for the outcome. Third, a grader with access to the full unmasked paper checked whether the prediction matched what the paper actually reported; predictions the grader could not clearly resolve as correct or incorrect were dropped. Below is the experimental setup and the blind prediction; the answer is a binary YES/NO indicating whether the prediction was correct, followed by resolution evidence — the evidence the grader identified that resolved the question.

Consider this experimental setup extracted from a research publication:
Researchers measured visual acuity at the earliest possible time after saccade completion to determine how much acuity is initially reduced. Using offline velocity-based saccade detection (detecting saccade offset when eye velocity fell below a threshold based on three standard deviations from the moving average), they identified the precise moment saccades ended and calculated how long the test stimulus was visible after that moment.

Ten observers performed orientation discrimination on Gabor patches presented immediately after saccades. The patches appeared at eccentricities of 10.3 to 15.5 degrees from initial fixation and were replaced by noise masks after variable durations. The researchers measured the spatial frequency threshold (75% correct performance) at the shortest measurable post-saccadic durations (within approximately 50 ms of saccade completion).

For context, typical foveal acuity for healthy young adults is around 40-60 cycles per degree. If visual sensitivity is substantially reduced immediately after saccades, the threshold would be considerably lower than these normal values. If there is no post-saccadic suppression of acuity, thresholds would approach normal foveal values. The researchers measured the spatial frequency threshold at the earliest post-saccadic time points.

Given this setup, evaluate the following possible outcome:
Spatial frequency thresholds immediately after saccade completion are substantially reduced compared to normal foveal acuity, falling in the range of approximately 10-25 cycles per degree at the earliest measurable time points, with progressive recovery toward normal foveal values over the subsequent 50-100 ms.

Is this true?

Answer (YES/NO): NO